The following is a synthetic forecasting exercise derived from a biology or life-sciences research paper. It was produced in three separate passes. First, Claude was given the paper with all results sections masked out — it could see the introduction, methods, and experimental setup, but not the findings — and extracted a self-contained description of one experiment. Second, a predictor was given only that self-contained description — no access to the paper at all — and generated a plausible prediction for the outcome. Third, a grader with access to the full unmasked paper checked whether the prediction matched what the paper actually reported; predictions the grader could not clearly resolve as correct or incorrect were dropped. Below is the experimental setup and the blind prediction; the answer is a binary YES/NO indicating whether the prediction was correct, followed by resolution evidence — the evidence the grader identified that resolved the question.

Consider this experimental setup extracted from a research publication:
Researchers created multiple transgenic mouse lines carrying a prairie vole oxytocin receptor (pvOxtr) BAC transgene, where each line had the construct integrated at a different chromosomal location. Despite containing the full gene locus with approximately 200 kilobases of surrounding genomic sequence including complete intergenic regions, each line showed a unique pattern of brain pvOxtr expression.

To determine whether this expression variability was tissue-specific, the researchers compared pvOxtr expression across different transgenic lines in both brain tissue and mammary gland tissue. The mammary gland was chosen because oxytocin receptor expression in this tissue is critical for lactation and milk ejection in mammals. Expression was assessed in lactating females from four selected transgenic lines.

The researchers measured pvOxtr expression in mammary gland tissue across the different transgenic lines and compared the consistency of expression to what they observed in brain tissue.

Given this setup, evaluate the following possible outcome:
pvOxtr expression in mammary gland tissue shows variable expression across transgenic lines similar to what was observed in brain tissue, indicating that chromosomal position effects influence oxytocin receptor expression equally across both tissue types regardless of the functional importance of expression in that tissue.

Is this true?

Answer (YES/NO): NO